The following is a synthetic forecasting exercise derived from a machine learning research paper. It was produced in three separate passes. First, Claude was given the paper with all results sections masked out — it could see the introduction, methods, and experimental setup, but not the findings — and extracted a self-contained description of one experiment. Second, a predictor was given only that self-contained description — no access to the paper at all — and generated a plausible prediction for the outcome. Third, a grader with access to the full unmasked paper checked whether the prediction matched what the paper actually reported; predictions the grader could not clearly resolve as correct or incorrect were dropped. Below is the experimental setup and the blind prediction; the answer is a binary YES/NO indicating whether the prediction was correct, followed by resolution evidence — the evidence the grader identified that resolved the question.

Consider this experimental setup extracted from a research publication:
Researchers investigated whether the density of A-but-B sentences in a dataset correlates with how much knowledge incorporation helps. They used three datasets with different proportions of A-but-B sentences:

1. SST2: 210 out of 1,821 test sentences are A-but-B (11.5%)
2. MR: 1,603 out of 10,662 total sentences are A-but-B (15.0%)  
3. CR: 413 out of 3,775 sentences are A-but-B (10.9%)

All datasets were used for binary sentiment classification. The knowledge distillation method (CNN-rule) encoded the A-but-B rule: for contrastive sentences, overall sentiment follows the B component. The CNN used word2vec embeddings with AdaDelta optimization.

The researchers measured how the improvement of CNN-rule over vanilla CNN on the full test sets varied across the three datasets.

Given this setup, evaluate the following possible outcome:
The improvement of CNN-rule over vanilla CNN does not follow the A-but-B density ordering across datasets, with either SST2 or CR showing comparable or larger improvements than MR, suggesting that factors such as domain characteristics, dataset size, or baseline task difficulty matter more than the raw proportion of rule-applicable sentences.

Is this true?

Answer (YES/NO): YES